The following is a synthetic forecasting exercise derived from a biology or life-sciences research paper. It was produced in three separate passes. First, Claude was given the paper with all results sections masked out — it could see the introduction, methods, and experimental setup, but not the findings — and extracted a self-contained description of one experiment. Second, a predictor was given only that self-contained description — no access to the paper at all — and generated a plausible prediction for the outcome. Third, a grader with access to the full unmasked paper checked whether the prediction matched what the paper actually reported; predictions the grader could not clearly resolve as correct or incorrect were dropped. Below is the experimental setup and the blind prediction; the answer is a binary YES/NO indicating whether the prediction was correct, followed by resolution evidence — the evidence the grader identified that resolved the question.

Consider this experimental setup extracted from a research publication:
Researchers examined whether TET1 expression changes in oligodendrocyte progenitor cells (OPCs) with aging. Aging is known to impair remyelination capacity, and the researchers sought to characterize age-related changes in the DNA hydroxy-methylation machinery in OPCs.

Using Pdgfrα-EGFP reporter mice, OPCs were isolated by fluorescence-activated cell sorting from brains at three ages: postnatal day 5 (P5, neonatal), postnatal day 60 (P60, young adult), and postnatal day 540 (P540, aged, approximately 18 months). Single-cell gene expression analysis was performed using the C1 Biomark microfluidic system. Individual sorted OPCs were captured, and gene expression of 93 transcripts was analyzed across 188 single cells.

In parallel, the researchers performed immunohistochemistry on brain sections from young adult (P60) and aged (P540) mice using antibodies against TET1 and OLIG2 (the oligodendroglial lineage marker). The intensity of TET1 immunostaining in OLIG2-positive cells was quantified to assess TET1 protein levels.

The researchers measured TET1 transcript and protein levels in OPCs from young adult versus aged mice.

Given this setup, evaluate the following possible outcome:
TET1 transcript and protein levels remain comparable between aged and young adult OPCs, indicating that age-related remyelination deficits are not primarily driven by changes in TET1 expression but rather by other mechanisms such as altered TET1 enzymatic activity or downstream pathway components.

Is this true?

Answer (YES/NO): NO